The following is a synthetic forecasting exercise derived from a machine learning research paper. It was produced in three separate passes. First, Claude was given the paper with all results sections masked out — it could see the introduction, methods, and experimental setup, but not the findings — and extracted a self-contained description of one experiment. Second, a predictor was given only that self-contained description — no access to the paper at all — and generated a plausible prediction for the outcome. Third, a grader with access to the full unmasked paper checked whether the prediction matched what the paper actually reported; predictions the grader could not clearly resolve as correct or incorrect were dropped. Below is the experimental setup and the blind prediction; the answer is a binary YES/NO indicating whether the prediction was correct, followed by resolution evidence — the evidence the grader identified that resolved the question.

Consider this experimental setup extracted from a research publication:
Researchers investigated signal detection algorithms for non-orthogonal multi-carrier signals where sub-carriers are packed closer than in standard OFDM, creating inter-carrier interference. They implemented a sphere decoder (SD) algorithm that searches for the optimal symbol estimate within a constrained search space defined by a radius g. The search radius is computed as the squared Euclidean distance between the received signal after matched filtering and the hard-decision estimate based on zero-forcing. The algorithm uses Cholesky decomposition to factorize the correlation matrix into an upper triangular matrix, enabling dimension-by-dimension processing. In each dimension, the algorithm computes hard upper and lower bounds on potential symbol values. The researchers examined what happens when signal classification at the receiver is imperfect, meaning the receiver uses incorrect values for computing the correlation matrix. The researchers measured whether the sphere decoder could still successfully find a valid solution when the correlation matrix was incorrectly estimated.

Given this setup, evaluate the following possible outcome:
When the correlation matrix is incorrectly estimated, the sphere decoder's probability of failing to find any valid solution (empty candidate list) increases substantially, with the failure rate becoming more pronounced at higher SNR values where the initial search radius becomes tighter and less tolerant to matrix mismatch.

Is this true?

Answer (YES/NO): NO